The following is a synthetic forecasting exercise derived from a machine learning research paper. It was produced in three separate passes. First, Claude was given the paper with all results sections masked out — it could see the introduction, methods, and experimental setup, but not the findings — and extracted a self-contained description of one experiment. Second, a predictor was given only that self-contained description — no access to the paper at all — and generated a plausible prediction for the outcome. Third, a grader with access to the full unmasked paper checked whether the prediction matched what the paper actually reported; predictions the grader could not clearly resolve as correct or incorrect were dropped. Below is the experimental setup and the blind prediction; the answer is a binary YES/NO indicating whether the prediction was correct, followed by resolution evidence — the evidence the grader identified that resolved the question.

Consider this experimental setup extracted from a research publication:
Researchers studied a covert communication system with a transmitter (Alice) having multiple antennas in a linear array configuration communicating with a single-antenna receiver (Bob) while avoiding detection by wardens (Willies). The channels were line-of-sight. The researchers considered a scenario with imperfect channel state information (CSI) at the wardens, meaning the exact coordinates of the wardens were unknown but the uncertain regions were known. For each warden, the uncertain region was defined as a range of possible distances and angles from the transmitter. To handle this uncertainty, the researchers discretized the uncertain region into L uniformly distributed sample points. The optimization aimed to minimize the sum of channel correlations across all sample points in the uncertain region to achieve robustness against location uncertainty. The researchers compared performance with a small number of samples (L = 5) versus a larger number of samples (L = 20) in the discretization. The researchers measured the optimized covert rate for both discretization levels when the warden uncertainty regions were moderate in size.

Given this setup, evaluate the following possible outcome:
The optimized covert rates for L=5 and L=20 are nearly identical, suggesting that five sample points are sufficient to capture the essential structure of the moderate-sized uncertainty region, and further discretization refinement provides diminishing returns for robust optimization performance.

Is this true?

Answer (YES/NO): NO